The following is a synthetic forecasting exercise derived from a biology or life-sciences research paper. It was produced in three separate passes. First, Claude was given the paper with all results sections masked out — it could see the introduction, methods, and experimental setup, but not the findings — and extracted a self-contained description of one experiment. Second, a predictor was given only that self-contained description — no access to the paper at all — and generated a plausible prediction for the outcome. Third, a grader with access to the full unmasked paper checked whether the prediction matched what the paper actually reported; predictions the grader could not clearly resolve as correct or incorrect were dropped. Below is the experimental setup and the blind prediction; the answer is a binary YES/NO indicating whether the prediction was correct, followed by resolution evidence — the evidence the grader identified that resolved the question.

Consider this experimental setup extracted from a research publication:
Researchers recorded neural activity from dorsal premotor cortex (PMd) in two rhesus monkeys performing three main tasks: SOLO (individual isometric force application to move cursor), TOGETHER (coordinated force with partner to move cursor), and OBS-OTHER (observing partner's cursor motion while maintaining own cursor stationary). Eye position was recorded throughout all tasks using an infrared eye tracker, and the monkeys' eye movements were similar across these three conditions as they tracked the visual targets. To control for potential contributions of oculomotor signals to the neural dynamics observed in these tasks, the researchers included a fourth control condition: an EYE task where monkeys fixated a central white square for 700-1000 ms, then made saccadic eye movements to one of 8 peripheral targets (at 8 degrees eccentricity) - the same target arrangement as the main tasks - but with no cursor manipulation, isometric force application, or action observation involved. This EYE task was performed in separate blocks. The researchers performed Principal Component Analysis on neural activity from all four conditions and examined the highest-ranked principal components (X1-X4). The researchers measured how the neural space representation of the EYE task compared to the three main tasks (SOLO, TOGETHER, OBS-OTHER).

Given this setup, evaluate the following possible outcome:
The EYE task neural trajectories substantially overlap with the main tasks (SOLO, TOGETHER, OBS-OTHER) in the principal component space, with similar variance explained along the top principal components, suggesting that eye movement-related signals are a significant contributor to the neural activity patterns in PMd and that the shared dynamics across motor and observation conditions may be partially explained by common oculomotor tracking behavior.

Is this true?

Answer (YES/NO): NO